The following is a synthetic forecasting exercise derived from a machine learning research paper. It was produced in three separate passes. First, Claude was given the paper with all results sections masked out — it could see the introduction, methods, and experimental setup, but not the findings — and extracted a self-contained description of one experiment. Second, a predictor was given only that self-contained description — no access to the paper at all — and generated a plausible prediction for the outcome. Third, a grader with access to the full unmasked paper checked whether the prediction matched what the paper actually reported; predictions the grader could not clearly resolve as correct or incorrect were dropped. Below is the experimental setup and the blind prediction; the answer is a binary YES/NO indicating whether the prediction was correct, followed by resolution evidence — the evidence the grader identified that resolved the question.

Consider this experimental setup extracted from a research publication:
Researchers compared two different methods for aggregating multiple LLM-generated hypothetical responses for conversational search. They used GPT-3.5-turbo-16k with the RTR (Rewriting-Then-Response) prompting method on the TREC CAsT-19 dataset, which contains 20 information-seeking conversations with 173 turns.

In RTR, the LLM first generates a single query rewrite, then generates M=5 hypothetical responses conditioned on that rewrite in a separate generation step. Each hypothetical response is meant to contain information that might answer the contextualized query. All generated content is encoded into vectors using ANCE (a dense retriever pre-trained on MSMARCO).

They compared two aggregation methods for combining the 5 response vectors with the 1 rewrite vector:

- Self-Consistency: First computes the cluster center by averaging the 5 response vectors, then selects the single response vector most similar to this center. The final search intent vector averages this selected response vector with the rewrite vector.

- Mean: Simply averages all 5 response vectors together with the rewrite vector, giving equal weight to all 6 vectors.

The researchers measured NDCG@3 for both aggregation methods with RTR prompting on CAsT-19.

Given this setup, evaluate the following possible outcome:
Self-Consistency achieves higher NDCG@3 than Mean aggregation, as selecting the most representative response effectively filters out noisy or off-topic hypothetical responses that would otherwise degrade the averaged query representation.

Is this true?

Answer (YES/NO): YES